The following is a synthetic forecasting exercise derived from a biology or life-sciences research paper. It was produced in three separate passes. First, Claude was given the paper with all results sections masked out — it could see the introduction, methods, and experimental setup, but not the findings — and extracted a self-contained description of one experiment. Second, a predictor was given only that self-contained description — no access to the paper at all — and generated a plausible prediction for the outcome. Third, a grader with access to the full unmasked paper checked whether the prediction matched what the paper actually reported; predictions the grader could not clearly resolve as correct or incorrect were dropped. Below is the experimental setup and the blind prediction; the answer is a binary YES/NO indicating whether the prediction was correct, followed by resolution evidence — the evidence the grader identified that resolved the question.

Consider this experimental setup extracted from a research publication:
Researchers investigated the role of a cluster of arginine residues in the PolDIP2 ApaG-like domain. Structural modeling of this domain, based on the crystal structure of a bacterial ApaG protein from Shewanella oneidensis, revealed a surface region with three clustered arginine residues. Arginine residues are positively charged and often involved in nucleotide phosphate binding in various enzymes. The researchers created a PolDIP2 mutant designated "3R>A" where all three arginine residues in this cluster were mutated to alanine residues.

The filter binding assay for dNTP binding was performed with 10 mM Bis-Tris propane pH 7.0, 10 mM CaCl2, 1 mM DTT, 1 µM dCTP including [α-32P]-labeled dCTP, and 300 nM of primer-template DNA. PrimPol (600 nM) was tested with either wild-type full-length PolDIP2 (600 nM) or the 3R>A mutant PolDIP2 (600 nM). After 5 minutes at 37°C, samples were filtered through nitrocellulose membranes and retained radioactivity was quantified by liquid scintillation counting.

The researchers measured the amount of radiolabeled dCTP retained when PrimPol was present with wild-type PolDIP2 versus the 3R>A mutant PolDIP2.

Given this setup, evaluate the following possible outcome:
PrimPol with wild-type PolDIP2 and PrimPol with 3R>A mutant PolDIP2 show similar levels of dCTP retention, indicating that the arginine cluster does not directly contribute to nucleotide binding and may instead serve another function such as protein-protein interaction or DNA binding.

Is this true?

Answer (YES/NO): NO